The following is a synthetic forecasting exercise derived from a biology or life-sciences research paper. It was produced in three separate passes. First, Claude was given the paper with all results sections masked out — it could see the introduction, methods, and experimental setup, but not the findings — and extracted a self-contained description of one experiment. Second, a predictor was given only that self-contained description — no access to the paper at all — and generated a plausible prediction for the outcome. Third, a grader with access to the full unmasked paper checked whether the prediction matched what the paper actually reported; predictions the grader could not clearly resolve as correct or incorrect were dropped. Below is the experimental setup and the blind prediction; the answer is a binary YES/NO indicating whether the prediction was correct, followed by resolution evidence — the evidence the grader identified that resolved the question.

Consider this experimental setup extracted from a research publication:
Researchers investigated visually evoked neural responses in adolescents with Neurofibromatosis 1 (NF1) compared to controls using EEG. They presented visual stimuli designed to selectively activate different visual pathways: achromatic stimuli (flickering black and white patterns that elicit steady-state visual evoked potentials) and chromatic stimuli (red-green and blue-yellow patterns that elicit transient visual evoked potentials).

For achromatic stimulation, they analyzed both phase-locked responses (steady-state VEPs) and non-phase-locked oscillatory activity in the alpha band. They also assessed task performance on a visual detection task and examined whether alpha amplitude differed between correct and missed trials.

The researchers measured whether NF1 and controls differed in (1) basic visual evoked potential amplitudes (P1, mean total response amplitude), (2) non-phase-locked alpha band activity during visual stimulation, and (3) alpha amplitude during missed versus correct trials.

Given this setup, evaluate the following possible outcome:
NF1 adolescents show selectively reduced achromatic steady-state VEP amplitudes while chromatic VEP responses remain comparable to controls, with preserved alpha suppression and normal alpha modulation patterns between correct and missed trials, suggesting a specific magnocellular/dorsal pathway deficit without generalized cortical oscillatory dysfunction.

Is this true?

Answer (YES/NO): NO